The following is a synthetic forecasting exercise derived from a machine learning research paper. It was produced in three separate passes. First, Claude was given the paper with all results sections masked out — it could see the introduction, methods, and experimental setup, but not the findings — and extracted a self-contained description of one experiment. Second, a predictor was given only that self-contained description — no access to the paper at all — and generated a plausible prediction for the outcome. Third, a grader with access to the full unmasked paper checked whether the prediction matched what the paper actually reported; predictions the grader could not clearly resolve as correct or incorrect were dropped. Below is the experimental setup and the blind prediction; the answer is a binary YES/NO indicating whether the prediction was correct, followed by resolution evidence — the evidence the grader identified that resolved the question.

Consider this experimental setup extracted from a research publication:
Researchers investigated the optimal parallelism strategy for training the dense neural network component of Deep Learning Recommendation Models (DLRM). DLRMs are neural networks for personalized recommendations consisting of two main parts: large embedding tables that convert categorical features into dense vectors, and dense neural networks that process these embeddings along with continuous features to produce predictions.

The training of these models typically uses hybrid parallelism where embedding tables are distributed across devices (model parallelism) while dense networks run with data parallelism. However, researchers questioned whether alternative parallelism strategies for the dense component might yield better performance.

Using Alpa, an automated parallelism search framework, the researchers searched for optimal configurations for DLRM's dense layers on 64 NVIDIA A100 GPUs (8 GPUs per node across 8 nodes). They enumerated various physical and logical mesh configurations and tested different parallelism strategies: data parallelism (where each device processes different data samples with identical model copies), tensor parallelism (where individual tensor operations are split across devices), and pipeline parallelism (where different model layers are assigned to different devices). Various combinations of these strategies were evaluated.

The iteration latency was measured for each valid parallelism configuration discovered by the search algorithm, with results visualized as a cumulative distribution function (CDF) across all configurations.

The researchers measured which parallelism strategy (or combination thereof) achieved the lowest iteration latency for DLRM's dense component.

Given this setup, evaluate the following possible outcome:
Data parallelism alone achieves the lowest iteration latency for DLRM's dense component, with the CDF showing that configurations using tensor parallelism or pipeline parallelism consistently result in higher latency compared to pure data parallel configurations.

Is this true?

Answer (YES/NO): YES